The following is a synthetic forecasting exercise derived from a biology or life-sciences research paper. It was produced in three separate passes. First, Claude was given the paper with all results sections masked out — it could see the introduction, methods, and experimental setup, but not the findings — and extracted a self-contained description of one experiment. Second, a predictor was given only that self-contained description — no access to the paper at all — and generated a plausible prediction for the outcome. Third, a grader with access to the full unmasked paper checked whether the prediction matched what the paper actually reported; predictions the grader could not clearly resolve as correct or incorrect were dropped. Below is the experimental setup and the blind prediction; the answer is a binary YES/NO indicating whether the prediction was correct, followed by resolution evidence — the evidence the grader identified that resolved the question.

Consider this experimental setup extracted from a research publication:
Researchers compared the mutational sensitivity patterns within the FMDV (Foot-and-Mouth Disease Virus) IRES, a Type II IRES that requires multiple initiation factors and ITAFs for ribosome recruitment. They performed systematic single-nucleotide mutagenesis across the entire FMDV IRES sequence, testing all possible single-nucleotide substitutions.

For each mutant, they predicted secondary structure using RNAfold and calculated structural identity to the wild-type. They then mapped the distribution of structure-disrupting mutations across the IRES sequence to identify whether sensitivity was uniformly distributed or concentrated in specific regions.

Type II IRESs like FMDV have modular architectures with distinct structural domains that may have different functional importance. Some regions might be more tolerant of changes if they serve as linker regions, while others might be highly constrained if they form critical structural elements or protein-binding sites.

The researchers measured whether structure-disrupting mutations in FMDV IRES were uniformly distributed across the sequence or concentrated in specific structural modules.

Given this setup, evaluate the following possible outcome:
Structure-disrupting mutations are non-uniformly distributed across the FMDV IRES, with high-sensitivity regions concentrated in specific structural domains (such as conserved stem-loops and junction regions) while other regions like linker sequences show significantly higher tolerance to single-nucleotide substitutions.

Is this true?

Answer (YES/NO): YES